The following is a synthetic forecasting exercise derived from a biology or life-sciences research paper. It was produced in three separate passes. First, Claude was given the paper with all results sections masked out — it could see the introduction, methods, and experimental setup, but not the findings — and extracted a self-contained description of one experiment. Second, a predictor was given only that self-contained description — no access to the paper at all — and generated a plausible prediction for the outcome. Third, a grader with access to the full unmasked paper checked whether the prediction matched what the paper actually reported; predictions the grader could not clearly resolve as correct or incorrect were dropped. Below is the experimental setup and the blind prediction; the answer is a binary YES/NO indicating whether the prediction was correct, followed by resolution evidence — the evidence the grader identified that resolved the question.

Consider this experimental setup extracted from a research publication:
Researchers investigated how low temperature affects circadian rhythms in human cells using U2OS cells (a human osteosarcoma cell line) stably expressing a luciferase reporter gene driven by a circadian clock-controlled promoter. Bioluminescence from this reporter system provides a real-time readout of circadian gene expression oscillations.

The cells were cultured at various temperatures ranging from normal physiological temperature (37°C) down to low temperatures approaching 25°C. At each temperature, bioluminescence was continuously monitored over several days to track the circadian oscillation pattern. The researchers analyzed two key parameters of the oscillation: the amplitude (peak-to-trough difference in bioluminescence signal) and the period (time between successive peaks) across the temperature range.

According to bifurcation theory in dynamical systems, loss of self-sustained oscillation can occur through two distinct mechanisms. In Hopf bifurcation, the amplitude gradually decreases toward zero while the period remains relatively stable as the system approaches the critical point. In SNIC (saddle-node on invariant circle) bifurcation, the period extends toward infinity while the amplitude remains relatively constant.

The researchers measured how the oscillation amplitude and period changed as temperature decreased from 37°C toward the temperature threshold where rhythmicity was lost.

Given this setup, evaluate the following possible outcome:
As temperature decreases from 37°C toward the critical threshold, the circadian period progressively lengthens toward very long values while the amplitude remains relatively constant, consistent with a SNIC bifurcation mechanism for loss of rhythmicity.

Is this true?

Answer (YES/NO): NO